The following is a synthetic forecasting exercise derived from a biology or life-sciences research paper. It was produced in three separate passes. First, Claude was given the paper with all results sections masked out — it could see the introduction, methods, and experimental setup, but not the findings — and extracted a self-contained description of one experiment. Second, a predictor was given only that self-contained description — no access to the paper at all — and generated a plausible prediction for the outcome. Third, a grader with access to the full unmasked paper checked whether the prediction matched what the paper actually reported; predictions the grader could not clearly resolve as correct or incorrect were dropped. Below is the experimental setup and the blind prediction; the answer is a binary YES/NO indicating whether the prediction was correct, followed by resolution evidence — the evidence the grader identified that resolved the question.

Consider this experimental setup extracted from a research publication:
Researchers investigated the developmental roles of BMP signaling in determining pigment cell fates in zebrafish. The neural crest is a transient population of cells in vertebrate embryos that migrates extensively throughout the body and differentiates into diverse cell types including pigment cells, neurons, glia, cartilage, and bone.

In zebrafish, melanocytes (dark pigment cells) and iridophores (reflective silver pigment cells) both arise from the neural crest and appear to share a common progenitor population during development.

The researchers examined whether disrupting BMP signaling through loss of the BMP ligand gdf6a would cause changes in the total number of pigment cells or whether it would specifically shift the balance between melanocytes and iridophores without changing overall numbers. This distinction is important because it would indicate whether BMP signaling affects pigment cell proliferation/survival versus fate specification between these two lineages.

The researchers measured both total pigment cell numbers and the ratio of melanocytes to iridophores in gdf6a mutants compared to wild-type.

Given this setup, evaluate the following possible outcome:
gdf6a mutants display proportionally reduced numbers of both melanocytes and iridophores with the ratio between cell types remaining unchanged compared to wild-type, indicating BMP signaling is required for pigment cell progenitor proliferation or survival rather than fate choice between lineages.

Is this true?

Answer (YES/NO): NO